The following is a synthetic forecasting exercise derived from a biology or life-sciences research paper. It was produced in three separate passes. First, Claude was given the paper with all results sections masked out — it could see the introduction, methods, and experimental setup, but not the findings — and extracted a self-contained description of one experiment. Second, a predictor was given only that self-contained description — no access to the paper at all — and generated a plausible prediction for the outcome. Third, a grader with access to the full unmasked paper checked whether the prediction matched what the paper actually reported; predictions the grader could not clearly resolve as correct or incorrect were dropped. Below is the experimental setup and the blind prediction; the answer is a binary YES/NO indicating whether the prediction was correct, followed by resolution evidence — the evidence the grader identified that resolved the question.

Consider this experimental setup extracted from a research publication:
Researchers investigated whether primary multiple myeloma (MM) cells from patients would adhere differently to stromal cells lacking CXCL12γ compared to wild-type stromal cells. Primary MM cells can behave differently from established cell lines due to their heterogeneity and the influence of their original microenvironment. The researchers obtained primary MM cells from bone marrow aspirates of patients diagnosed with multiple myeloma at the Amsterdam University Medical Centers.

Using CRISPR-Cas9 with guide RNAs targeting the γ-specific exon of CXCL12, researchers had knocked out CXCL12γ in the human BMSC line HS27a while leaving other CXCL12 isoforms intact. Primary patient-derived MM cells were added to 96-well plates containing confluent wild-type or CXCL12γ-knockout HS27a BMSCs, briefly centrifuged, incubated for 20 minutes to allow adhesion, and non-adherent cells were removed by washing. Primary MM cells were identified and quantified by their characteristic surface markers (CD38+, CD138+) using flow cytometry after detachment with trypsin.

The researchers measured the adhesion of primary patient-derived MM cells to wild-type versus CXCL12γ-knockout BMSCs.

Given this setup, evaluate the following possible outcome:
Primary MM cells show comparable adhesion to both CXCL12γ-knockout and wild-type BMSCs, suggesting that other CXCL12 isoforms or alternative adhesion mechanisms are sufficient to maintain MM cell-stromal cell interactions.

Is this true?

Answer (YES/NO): NO